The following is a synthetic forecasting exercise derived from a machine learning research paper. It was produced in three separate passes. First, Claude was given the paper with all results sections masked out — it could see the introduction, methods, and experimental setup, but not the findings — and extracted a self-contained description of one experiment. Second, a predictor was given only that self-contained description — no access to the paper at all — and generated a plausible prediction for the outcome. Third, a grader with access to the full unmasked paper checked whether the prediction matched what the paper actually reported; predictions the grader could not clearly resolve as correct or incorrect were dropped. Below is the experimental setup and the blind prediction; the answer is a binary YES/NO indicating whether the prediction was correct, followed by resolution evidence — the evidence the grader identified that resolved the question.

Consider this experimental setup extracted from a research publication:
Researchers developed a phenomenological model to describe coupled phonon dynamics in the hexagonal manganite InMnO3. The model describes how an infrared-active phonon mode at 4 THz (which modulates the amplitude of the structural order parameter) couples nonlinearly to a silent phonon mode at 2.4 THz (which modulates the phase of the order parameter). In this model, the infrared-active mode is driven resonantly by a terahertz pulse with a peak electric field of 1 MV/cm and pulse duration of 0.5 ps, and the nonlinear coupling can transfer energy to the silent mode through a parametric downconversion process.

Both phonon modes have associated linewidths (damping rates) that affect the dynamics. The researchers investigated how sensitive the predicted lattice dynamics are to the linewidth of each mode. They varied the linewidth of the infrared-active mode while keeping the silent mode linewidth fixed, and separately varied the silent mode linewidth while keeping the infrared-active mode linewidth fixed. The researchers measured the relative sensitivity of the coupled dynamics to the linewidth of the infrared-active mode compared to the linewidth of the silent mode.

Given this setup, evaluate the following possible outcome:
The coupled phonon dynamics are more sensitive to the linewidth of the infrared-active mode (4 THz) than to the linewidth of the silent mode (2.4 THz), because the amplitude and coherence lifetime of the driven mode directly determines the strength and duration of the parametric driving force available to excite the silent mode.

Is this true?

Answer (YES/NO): YES